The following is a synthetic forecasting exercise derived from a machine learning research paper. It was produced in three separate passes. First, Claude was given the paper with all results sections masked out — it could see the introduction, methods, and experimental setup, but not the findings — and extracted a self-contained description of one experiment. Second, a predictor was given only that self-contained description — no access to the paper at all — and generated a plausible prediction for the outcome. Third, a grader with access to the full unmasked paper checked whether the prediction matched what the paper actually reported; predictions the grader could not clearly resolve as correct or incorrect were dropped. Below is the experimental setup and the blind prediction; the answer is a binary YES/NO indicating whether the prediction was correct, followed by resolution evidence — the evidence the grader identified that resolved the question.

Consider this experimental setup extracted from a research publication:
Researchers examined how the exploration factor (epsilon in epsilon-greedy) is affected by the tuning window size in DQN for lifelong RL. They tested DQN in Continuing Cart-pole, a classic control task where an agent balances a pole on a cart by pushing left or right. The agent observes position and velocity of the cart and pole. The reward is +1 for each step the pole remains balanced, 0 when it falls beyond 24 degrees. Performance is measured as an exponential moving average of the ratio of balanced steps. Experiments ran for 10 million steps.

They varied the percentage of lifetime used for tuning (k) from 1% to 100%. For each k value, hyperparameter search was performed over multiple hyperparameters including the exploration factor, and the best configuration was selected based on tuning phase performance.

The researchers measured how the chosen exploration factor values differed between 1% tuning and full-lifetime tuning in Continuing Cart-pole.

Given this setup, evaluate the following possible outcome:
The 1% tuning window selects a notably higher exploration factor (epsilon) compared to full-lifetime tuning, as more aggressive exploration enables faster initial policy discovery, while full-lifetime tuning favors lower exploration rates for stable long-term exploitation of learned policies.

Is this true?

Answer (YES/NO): NO